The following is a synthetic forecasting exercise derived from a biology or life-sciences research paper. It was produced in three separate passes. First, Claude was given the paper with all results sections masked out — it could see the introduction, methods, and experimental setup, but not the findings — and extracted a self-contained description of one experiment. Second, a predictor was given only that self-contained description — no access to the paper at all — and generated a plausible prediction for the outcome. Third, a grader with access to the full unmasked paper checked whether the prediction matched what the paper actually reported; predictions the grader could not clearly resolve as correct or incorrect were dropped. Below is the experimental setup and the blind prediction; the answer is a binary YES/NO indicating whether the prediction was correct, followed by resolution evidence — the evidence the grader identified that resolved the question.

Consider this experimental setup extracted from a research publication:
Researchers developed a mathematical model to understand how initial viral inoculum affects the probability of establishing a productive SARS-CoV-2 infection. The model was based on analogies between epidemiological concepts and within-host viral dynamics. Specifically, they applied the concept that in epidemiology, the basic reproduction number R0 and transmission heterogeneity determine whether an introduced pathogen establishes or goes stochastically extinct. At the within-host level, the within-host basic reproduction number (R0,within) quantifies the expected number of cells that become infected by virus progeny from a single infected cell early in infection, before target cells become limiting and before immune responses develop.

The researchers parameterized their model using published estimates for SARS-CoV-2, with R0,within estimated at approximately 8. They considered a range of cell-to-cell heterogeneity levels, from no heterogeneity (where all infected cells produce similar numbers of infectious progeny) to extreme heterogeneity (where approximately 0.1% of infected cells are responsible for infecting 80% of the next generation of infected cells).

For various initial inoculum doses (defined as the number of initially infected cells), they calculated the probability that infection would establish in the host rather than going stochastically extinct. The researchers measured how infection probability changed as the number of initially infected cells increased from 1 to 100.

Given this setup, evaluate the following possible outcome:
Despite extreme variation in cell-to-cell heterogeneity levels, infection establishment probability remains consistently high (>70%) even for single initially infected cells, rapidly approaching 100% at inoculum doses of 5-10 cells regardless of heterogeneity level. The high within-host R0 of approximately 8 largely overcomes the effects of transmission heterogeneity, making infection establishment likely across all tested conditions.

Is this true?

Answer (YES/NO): NO